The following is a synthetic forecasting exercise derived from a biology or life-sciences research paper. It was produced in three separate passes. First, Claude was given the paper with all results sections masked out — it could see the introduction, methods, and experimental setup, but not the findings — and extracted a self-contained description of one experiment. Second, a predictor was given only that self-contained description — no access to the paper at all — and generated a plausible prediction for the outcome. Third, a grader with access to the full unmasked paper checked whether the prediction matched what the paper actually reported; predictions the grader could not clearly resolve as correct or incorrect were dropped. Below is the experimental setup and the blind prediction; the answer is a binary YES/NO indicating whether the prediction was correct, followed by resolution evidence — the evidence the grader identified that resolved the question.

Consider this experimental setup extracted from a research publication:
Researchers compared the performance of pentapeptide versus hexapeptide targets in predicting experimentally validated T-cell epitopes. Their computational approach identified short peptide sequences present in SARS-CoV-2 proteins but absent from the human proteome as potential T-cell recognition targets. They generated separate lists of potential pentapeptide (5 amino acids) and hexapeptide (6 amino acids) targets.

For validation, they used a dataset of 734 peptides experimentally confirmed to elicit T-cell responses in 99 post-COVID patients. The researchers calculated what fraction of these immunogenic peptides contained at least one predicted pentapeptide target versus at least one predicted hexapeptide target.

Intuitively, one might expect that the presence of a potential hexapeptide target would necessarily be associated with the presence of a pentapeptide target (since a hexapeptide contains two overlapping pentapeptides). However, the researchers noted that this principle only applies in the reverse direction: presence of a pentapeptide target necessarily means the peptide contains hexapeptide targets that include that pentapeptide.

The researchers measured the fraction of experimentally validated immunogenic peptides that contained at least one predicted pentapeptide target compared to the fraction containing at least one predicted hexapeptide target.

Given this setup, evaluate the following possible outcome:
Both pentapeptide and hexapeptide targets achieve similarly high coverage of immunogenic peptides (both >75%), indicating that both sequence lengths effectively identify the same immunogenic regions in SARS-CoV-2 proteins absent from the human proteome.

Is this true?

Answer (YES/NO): NO